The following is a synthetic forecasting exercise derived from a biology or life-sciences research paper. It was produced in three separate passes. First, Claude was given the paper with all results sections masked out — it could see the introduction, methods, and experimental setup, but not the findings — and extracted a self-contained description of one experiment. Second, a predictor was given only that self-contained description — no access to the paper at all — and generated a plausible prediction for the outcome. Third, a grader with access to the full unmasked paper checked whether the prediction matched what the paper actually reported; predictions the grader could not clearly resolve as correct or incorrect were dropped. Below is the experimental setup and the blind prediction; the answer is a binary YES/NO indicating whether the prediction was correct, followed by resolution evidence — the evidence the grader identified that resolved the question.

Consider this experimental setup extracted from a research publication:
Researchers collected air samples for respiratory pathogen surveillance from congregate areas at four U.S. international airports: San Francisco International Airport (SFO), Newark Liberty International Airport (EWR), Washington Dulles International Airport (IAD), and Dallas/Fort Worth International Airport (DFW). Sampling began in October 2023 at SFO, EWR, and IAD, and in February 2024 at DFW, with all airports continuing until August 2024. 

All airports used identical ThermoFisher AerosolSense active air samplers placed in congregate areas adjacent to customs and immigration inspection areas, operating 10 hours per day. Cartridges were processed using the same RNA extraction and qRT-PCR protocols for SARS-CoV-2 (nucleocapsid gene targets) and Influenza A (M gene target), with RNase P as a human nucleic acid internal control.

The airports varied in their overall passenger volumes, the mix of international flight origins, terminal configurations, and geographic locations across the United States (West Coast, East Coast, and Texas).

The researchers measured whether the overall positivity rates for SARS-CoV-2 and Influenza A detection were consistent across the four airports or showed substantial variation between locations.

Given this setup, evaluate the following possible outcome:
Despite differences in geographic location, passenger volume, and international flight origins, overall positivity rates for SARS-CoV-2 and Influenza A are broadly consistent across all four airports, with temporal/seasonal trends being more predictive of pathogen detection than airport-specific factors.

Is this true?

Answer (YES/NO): NO